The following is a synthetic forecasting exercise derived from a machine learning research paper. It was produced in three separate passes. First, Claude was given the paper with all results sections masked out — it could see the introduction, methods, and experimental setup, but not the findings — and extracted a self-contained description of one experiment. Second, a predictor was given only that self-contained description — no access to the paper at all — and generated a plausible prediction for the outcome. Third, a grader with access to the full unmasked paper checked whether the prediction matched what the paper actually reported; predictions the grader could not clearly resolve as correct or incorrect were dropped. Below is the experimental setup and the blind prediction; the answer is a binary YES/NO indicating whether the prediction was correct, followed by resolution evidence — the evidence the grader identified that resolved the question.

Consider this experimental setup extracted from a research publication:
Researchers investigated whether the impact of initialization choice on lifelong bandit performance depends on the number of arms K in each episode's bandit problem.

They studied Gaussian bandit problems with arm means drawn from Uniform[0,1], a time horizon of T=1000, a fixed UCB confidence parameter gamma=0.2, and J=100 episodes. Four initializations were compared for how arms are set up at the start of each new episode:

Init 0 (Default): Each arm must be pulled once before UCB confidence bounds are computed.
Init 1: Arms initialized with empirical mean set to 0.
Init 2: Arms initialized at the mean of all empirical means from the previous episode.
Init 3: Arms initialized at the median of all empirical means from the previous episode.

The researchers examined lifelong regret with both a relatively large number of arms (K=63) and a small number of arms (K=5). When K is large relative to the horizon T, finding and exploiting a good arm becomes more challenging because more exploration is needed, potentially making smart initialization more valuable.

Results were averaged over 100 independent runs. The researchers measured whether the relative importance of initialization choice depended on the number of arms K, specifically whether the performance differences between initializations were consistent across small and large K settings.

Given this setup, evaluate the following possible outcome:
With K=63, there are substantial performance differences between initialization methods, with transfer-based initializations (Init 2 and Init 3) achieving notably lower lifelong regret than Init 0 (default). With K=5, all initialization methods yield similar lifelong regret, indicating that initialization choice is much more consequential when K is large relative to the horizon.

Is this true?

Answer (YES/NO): YES